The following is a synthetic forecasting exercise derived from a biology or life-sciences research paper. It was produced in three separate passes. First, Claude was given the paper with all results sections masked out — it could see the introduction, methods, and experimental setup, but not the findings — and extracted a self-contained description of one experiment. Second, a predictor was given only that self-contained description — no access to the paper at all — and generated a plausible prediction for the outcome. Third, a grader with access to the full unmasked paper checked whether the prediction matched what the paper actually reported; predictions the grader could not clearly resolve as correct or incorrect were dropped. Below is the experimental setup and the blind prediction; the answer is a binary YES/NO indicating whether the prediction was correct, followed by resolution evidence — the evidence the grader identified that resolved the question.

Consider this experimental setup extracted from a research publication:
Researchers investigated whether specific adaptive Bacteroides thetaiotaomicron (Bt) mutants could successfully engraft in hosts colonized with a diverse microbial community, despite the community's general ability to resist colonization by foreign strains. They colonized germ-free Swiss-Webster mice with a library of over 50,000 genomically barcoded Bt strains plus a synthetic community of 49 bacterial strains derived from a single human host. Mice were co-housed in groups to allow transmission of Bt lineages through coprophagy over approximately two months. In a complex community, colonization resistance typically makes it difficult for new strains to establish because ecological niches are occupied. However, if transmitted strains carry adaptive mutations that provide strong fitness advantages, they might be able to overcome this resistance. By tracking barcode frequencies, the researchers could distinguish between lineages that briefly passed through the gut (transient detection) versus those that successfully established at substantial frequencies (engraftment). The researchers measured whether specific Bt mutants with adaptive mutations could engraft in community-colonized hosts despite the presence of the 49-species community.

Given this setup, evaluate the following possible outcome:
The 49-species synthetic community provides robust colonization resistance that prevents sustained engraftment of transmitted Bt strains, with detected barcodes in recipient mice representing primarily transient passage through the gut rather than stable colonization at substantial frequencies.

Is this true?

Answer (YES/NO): NO